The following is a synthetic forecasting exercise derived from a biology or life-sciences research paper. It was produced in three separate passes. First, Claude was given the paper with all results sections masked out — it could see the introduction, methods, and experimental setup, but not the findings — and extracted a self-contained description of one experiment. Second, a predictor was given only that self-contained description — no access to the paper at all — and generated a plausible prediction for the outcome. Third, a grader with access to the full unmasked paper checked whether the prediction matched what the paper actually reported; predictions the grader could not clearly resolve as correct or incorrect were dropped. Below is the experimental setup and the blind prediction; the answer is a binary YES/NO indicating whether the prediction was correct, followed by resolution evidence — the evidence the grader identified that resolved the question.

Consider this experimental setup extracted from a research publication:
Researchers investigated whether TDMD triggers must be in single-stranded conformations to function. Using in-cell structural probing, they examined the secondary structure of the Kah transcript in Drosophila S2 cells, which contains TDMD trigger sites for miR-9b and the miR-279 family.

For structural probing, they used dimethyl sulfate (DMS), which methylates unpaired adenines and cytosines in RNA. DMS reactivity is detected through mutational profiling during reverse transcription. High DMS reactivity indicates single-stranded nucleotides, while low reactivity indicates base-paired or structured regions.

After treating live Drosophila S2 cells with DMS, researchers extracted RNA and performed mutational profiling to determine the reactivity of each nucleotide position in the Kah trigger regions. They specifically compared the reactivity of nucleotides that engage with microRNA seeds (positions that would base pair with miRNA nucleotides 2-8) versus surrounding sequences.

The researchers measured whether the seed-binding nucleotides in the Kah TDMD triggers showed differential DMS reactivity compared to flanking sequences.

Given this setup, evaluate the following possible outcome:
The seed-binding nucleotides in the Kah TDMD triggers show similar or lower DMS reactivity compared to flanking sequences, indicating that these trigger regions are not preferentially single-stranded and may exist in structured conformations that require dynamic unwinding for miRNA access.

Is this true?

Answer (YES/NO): NO